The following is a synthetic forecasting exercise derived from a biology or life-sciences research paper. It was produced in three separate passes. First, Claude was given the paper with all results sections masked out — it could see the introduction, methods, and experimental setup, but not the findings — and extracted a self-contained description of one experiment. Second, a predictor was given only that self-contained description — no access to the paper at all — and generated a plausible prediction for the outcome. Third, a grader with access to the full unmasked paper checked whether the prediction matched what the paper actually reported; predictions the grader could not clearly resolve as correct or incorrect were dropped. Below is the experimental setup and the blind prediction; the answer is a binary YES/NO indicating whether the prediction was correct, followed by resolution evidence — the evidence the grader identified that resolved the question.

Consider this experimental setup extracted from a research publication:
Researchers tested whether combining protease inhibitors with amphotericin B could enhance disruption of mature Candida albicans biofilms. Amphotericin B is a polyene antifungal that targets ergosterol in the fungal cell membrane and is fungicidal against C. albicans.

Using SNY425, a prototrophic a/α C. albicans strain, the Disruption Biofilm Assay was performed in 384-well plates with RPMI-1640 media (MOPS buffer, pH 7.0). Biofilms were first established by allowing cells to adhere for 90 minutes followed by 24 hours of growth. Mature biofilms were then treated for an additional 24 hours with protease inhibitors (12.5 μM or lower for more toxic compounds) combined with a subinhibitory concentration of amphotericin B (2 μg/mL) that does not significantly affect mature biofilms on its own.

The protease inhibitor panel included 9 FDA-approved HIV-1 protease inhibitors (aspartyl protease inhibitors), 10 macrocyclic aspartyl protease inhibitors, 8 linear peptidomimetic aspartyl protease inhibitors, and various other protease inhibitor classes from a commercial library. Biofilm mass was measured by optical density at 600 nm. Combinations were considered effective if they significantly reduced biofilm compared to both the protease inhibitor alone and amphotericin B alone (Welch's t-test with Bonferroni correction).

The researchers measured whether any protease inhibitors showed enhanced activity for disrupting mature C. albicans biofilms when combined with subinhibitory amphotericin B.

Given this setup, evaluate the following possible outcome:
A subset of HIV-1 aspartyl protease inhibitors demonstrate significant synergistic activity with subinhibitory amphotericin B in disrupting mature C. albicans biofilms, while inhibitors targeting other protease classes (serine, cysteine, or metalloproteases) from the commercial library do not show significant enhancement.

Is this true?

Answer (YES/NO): NO